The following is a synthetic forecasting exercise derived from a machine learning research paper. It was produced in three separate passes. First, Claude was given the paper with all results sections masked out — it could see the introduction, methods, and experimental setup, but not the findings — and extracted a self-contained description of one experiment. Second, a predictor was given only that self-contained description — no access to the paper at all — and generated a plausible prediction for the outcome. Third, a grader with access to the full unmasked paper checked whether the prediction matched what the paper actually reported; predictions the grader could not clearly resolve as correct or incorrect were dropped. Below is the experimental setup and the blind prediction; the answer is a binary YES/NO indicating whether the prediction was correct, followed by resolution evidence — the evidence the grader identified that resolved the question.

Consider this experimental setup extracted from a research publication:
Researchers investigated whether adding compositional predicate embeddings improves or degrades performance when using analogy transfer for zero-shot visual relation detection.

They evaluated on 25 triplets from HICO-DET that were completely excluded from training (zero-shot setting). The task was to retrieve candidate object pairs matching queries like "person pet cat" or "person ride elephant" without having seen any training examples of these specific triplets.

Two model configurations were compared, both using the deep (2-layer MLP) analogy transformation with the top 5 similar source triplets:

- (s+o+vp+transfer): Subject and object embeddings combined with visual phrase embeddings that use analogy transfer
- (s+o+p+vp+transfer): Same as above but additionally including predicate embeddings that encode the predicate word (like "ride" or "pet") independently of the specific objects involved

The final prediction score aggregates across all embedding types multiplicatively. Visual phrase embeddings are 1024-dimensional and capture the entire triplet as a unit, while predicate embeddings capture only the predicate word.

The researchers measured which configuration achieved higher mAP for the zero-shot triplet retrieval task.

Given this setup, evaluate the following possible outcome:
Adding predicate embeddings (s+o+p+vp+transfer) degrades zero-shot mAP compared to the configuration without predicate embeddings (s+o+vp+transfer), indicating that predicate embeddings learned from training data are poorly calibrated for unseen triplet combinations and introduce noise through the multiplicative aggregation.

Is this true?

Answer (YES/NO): YES